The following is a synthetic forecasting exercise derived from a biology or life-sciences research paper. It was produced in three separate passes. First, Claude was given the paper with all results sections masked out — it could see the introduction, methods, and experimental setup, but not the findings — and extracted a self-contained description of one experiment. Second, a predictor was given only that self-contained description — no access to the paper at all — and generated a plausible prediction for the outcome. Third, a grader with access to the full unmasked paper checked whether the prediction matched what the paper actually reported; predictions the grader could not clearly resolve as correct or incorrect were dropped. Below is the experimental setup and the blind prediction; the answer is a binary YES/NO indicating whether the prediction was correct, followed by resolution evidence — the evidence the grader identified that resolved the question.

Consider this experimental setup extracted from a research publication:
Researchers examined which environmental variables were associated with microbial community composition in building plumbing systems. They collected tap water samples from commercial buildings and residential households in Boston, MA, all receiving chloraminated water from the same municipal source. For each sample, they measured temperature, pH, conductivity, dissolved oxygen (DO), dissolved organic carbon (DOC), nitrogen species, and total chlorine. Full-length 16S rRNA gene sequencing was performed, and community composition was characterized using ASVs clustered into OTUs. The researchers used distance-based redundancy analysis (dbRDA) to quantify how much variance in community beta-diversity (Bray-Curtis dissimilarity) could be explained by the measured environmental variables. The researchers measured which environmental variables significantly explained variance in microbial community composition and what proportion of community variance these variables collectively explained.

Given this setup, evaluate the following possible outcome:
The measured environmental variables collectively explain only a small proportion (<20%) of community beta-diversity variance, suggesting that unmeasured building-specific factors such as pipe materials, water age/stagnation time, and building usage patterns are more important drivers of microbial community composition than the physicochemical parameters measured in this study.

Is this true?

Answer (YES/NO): YES